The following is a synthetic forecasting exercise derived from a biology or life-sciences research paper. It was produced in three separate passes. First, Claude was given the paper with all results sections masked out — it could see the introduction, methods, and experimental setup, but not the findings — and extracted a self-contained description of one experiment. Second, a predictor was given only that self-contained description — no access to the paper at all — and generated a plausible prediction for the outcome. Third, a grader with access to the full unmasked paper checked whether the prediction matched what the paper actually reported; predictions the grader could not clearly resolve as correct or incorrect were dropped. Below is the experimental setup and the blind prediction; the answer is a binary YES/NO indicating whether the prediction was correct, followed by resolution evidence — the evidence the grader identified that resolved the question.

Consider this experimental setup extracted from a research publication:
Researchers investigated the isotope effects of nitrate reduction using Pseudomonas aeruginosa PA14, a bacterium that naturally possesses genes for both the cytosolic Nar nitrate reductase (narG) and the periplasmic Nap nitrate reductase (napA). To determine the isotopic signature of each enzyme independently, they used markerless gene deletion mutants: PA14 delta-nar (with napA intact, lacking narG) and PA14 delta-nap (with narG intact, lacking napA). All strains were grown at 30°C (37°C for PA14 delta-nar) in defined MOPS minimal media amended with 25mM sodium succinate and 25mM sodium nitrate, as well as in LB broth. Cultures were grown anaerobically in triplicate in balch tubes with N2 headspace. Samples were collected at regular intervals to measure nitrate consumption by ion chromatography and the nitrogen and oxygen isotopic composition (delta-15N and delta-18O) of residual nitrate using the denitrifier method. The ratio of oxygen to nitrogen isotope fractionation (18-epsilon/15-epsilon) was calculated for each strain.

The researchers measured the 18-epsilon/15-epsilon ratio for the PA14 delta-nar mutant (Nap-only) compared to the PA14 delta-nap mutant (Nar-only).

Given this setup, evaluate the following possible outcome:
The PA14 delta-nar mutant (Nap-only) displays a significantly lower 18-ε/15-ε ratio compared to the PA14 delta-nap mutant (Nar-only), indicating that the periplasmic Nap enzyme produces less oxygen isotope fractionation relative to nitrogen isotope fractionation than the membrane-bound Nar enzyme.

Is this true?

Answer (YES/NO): YES